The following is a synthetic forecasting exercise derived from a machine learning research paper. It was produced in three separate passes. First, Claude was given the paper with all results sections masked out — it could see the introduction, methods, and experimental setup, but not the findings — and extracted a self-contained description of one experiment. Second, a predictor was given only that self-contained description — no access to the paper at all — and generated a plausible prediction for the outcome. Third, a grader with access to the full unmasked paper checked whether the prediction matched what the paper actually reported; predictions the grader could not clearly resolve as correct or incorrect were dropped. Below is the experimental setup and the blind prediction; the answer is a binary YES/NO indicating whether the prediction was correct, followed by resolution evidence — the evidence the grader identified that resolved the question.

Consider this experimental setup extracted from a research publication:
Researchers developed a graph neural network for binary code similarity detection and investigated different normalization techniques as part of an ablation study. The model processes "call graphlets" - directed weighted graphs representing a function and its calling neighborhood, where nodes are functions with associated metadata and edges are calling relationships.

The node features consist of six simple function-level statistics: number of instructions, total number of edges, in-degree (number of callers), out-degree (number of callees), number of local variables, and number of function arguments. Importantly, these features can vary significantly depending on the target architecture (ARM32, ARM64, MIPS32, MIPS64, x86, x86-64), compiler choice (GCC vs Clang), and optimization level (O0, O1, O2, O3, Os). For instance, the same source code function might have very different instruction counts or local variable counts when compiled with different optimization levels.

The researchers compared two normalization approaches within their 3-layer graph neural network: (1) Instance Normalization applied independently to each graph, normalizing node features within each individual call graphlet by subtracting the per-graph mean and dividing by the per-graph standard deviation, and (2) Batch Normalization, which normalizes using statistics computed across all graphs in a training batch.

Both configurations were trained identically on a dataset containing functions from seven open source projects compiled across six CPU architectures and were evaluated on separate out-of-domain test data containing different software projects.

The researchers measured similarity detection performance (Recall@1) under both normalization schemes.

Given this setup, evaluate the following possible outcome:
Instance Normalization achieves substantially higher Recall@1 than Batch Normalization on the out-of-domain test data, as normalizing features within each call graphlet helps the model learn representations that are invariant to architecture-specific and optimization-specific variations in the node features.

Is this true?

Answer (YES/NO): YES